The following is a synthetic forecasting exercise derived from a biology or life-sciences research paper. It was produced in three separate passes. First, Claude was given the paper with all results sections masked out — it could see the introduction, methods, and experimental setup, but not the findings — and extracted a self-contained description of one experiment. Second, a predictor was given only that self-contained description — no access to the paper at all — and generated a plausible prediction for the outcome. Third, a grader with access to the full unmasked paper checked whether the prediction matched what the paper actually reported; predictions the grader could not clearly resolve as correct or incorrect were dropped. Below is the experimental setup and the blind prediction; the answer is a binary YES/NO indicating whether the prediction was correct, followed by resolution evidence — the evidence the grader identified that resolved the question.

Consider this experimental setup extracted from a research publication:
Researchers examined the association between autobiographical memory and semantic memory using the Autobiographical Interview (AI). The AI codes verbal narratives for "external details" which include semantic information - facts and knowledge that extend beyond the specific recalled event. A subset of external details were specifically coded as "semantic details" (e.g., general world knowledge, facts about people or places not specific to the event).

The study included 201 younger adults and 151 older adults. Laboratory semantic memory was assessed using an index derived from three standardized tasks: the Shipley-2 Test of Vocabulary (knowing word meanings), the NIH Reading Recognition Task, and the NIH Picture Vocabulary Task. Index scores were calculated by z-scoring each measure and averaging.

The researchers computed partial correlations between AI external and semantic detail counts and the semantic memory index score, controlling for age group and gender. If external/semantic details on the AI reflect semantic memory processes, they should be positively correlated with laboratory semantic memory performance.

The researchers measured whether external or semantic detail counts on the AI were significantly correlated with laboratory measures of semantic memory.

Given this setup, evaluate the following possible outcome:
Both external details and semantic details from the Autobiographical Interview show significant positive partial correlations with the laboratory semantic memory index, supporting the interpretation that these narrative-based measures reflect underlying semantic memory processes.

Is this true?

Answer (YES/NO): NO